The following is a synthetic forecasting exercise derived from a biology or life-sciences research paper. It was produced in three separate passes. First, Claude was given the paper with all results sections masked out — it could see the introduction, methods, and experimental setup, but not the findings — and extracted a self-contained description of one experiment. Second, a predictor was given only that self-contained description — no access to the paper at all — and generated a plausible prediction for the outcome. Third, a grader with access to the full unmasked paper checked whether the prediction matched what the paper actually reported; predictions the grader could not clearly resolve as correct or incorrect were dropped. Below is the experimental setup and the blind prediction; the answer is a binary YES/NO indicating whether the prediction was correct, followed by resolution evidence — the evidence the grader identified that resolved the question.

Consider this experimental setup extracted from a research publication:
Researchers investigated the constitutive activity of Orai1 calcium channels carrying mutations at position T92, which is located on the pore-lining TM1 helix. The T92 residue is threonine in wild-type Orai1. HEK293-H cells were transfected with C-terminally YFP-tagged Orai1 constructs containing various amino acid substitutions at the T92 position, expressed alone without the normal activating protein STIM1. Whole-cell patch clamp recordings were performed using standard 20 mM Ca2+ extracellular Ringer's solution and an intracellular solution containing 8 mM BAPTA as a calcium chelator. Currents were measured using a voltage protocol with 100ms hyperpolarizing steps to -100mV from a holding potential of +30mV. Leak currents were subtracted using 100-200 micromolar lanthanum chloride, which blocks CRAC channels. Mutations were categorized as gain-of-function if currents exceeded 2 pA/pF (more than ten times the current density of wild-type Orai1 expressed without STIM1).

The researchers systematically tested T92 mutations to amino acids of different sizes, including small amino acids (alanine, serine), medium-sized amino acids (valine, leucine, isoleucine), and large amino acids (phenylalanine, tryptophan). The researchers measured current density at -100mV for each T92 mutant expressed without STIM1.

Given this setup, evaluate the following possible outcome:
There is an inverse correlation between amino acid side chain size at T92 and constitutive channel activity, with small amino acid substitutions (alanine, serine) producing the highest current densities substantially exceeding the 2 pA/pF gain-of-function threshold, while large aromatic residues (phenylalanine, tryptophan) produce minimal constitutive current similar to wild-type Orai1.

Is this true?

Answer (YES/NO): NO